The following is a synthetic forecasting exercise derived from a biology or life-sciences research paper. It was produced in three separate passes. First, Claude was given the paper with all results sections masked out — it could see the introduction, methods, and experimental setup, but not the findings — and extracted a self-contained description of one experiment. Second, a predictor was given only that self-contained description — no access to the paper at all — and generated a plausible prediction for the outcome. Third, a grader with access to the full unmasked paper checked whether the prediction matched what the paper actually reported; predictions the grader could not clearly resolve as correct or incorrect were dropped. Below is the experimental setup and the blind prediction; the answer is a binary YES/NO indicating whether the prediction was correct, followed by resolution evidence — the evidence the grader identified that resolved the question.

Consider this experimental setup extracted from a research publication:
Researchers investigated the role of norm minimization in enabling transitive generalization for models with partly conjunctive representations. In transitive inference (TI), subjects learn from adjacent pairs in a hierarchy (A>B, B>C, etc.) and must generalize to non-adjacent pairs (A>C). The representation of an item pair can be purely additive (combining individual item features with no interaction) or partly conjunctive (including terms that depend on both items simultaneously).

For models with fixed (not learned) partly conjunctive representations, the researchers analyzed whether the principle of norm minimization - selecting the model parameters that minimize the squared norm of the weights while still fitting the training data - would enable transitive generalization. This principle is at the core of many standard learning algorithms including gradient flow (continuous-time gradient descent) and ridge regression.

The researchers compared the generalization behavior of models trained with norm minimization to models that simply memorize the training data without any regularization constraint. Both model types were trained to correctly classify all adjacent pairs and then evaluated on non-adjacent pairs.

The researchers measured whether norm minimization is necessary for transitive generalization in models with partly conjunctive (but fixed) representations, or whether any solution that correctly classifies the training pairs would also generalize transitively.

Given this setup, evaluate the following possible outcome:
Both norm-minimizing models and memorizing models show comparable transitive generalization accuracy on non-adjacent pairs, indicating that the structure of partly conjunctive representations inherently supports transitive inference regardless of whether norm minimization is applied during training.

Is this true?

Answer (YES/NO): NO